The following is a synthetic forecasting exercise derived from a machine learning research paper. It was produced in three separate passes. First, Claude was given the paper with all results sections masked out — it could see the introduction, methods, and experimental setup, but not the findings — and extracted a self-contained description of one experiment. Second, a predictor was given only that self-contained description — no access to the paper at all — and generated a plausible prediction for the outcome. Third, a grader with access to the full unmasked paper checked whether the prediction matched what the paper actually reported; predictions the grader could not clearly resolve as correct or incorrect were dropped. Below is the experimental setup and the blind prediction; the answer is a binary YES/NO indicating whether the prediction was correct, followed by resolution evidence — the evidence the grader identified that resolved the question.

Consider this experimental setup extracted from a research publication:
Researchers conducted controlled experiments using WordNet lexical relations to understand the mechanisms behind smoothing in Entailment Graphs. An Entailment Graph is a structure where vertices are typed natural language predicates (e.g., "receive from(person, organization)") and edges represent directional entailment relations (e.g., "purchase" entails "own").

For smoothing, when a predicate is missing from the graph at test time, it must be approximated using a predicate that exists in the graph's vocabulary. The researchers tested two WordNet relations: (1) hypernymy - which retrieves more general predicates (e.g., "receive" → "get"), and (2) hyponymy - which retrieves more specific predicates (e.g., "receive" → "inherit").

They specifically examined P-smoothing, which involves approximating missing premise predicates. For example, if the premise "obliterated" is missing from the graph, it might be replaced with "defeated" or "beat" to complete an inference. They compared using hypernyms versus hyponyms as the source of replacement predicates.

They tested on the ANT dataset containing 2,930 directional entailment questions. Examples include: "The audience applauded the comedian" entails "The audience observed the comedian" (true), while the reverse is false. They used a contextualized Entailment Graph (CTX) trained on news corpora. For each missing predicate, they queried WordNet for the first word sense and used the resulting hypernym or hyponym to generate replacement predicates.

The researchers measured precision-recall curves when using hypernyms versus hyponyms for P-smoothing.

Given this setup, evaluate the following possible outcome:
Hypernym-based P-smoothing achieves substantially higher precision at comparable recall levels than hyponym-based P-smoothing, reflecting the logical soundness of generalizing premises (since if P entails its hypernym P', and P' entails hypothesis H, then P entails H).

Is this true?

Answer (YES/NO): YES